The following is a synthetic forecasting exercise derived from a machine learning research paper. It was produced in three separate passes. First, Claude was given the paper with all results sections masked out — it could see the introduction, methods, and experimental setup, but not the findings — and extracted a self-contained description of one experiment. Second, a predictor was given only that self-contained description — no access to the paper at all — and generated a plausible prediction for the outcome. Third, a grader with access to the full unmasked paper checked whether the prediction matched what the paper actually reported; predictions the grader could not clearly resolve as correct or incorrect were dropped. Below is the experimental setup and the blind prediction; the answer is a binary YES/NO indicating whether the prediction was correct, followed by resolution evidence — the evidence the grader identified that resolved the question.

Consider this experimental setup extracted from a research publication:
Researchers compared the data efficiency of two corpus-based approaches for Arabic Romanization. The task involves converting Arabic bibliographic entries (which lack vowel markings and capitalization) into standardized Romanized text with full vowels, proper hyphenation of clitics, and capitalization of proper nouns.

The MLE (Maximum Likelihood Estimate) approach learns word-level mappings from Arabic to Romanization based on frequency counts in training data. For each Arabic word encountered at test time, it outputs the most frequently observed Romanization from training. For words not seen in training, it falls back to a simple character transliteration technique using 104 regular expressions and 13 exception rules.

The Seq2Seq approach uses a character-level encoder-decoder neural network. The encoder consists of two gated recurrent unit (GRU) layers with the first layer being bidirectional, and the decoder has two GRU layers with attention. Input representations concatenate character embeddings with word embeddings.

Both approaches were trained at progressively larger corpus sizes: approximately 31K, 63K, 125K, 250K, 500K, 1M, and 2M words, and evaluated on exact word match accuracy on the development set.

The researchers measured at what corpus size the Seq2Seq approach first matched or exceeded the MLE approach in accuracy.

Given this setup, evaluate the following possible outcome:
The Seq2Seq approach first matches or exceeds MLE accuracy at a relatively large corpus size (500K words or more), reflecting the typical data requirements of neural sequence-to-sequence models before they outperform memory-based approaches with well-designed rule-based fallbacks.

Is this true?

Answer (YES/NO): NO